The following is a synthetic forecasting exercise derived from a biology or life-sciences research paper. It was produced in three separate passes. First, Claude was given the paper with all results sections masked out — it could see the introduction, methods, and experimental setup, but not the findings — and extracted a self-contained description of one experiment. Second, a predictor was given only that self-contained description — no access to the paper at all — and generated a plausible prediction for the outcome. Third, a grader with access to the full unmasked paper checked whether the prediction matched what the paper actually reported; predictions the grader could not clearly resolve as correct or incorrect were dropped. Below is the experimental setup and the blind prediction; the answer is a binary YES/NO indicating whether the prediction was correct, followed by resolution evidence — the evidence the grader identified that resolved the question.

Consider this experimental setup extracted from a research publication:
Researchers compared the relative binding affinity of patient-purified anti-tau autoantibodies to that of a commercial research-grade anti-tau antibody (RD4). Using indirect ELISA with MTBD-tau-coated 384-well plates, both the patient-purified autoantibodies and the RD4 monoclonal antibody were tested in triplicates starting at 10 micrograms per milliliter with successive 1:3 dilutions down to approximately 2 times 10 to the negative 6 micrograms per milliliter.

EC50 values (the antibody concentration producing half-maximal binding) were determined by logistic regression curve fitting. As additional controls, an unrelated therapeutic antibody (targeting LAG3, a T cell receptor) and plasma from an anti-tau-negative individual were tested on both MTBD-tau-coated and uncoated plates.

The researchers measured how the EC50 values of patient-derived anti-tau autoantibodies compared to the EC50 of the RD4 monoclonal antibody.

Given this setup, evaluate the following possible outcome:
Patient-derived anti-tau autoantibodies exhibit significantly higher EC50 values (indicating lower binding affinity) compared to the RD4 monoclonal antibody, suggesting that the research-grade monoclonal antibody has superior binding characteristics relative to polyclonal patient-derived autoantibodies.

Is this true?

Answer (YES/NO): YES